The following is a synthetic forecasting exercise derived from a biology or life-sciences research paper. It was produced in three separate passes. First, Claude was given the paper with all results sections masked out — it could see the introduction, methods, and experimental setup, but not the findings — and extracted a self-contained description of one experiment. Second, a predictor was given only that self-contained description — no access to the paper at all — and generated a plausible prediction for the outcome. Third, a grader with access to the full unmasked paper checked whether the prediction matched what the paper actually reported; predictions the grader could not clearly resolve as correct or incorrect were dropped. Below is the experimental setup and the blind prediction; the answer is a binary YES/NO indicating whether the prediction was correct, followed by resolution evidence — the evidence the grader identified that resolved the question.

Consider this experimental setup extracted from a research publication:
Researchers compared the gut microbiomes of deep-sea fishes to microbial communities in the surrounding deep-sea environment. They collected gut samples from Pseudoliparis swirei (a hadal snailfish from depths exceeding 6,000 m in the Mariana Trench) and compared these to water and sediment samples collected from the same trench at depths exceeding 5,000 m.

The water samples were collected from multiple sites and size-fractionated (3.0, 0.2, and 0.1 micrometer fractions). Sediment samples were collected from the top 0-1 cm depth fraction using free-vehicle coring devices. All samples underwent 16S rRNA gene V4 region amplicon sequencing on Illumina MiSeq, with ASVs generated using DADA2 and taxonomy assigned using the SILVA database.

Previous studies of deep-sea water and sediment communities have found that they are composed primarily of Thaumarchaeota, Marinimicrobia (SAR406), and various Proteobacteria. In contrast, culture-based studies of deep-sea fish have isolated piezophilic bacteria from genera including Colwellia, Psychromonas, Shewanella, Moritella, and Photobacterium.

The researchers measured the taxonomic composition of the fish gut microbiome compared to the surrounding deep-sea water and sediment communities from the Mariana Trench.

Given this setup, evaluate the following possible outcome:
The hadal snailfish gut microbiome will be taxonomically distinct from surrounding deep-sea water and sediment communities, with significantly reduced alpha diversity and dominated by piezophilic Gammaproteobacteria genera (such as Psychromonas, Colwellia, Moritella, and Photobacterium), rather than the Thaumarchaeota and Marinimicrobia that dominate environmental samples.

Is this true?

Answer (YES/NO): NO